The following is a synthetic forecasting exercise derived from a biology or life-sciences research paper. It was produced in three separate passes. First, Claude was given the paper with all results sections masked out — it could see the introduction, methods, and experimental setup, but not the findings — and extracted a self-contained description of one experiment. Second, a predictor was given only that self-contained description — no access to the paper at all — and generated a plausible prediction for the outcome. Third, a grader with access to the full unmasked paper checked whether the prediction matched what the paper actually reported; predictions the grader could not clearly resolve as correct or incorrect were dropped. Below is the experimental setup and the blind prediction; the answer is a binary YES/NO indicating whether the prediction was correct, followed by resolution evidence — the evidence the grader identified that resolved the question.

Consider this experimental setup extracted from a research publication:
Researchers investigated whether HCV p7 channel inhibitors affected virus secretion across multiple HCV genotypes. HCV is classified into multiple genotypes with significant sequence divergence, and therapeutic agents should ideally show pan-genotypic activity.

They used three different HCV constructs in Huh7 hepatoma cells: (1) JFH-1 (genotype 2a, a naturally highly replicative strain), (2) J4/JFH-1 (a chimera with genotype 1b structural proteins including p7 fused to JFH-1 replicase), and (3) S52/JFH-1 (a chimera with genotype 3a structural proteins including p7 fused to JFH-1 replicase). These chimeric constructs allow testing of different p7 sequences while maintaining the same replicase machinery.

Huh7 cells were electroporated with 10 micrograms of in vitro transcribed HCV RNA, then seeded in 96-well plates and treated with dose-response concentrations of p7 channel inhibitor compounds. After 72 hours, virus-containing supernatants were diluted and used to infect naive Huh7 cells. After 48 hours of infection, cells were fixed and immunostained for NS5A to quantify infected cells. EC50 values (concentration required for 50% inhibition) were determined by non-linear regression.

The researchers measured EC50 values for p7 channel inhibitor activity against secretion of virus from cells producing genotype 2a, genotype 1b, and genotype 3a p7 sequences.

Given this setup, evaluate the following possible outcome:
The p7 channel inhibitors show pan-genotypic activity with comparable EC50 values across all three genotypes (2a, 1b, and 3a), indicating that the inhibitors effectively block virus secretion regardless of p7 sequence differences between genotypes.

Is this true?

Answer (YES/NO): NO